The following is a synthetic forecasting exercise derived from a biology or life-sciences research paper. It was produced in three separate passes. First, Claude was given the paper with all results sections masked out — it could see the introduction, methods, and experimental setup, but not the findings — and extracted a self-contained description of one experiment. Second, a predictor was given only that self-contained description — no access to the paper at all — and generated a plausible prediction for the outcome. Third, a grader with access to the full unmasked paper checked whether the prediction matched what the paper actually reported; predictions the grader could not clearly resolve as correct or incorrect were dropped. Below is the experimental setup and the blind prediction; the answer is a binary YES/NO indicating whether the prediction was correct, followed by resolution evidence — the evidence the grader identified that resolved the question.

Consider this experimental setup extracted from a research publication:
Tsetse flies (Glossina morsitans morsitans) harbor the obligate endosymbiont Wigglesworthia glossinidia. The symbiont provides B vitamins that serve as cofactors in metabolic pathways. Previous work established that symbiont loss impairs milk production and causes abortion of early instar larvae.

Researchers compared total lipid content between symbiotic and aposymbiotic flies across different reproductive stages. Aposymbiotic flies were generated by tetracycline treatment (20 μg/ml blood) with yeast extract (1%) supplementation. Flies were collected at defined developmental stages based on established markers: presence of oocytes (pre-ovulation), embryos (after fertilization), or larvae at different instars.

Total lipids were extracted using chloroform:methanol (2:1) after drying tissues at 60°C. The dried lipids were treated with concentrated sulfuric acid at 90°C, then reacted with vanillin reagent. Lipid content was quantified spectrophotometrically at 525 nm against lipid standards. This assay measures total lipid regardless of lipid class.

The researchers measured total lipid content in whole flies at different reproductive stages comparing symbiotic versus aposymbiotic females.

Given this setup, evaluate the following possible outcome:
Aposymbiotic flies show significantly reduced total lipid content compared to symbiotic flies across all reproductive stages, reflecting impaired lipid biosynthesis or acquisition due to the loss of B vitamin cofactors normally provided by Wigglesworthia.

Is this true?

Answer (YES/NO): NO